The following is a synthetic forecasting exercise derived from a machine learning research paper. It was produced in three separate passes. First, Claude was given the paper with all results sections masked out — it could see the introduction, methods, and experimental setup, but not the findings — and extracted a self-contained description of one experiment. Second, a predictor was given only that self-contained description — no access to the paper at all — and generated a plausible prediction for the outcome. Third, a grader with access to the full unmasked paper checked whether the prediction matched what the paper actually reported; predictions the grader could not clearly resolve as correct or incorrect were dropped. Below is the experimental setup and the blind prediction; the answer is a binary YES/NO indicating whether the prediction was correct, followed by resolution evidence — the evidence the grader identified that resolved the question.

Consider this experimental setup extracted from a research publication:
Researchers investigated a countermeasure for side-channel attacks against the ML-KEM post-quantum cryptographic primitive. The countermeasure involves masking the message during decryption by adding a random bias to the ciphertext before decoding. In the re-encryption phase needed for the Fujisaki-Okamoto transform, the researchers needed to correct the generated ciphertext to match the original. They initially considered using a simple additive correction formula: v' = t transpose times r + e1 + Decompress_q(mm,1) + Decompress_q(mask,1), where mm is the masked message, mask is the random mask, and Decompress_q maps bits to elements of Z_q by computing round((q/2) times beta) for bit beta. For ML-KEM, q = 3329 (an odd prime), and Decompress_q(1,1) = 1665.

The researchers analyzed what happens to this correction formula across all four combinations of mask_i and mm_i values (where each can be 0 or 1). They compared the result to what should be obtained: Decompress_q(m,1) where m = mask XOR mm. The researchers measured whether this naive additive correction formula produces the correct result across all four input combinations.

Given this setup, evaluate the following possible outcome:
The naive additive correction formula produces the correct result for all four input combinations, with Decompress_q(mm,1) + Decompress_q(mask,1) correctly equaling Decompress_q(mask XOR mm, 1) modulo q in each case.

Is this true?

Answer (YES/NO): NO